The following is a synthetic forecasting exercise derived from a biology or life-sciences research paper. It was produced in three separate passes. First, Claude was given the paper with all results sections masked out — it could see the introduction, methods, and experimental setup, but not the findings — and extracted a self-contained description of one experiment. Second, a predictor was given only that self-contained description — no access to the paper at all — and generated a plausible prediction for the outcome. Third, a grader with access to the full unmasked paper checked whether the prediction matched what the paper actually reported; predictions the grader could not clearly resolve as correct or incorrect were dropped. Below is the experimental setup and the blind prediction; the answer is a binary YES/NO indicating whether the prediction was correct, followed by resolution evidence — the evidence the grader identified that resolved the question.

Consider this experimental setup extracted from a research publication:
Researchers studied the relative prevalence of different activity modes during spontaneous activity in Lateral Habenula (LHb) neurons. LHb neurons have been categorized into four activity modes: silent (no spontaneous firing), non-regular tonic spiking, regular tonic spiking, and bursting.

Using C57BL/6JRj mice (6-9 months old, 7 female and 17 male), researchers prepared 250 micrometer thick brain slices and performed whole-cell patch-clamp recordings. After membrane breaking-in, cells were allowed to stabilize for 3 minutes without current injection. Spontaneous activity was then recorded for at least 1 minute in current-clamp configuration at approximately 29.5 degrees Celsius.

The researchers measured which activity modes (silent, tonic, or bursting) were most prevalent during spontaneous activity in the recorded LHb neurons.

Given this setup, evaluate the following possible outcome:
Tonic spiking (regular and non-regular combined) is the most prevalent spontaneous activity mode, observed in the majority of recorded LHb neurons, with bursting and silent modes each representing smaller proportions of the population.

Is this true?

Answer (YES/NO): NO